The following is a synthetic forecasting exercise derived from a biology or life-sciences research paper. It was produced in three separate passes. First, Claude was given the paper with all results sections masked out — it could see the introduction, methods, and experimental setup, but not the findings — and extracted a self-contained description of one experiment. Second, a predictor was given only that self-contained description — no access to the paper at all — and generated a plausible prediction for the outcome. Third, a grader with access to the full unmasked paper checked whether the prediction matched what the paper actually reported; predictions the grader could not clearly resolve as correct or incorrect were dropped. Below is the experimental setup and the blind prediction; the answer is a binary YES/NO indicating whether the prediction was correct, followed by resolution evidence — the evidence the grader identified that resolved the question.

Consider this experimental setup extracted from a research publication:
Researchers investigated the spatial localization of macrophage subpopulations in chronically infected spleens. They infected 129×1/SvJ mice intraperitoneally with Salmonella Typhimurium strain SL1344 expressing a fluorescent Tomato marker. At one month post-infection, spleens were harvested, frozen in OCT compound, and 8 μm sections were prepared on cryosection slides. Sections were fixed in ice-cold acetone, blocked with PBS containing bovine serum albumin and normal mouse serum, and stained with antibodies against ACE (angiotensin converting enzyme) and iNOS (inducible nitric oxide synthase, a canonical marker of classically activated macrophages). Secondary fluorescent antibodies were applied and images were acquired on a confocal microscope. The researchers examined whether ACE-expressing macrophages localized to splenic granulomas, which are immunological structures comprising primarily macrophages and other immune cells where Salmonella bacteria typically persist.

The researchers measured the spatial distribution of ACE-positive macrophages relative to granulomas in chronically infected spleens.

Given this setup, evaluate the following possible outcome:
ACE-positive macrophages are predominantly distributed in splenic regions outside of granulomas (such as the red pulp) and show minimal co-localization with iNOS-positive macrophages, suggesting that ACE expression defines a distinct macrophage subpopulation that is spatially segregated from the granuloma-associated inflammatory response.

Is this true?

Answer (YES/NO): NO